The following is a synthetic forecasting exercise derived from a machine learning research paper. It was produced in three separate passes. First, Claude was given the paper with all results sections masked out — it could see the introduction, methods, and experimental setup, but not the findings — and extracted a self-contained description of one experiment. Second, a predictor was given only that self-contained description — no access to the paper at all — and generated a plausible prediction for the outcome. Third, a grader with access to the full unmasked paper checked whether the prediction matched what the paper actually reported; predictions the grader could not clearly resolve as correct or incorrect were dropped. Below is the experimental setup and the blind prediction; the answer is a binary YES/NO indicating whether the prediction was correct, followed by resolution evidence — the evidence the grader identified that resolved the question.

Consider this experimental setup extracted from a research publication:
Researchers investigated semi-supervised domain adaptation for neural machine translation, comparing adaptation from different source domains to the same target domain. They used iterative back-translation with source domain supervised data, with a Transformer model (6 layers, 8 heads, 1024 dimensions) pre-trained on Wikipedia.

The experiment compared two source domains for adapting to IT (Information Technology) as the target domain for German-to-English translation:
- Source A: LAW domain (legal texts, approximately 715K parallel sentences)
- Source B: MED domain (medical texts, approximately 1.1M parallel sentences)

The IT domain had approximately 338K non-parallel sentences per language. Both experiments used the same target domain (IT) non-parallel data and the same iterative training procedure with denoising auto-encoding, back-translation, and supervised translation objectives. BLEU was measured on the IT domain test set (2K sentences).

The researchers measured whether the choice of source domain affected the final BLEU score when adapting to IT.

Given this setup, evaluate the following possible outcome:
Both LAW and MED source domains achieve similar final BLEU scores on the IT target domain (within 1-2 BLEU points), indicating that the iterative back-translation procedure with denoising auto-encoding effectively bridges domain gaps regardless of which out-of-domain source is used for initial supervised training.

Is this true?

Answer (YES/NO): YES